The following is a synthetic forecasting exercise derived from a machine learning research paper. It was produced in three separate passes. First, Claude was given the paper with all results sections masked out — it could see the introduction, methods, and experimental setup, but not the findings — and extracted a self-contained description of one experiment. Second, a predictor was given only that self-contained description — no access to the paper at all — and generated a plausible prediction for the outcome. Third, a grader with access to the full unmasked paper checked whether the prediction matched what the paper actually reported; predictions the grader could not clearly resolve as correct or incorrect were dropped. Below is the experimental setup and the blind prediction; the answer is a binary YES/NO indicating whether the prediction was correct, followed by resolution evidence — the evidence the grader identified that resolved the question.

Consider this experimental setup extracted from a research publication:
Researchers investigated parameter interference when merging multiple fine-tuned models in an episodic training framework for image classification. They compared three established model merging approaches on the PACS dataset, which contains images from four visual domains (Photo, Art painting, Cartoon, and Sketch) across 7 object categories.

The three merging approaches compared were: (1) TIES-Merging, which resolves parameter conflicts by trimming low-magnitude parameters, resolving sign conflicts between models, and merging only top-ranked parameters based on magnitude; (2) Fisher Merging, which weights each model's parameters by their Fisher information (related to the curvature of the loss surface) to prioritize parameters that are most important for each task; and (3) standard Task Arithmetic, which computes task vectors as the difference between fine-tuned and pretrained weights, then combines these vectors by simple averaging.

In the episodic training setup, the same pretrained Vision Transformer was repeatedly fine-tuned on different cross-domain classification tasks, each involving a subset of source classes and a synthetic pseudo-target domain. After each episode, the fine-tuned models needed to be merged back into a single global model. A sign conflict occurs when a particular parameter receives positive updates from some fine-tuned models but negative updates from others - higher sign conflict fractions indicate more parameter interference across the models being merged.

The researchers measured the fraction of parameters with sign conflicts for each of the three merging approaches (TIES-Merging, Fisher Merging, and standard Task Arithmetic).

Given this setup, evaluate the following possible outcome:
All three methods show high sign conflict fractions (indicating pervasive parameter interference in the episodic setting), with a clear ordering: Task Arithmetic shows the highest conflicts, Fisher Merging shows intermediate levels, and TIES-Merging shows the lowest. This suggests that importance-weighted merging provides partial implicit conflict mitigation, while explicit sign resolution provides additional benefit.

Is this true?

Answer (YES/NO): NO